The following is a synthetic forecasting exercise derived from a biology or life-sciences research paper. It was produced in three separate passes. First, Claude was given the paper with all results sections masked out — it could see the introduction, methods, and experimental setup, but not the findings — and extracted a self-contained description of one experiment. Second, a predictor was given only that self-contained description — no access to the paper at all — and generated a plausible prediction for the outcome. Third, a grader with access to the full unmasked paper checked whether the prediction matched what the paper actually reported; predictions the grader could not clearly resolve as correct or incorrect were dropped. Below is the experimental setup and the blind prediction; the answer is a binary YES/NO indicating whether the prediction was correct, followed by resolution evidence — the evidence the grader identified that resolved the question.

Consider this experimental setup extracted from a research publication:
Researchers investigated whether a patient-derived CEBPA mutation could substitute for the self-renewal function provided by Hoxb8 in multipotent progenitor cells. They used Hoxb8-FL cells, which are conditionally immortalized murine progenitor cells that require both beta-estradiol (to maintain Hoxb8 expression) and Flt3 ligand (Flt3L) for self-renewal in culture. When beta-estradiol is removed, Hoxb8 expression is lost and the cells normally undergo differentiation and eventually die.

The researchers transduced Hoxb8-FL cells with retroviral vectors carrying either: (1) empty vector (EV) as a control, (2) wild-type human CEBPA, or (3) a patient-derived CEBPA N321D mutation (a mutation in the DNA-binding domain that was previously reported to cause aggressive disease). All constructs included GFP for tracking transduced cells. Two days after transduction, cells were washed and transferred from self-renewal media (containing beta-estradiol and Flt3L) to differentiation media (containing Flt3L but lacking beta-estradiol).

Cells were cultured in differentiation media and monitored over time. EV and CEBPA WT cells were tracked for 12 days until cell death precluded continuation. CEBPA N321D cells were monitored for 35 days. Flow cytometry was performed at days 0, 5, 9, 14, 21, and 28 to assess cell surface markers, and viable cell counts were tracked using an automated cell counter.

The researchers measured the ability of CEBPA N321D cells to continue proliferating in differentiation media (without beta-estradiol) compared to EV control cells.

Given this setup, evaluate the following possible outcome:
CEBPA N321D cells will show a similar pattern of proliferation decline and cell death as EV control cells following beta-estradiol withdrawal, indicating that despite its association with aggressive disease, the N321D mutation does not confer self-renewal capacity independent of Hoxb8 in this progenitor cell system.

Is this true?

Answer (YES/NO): NO